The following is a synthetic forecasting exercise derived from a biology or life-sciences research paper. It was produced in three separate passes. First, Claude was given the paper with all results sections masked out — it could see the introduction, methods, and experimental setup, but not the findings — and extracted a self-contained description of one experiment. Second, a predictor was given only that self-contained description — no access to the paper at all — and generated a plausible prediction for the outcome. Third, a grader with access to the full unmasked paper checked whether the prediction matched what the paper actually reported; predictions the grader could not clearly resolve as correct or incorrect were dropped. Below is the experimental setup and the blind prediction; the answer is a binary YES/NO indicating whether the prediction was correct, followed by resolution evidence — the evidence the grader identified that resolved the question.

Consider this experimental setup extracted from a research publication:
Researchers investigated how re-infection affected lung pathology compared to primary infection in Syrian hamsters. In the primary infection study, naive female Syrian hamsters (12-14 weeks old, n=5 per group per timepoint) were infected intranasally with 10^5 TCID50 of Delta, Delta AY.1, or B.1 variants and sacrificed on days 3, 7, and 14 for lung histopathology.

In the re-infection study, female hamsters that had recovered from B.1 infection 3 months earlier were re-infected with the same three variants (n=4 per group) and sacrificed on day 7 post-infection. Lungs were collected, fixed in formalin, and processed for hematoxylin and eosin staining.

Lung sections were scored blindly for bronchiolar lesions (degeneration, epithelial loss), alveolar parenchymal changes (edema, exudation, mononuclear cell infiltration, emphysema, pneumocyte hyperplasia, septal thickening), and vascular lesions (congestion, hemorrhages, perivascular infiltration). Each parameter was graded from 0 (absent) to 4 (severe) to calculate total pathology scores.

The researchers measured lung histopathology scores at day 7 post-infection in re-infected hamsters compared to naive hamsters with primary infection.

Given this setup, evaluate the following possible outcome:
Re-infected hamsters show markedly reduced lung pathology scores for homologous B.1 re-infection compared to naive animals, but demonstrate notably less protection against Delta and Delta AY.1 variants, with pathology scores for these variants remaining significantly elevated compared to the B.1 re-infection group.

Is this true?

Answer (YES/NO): NO